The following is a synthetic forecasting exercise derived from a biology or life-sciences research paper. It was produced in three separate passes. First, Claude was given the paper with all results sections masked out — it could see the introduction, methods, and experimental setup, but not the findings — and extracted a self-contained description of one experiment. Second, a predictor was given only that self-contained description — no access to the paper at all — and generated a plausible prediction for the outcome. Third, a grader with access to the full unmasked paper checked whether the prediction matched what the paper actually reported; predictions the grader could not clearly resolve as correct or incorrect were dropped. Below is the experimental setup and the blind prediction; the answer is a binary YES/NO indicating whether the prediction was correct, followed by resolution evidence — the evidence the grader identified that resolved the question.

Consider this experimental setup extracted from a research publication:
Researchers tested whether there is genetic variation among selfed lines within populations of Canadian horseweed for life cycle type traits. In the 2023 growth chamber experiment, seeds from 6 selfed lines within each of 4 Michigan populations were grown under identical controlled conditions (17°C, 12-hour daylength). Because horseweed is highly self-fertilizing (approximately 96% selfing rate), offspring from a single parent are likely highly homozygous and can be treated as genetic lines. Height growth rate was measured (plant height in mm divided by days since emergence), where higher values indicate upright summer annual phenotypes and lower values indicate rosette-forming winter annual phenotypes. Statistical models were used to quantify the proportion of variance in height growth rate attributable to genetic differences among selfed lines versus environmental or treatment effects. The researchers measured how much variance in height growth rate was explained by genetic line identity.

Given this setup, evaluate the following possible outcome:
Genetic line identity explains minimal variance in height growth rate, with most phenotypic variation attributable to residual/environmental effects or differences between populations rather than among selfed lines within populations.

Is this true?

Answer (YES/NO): YES